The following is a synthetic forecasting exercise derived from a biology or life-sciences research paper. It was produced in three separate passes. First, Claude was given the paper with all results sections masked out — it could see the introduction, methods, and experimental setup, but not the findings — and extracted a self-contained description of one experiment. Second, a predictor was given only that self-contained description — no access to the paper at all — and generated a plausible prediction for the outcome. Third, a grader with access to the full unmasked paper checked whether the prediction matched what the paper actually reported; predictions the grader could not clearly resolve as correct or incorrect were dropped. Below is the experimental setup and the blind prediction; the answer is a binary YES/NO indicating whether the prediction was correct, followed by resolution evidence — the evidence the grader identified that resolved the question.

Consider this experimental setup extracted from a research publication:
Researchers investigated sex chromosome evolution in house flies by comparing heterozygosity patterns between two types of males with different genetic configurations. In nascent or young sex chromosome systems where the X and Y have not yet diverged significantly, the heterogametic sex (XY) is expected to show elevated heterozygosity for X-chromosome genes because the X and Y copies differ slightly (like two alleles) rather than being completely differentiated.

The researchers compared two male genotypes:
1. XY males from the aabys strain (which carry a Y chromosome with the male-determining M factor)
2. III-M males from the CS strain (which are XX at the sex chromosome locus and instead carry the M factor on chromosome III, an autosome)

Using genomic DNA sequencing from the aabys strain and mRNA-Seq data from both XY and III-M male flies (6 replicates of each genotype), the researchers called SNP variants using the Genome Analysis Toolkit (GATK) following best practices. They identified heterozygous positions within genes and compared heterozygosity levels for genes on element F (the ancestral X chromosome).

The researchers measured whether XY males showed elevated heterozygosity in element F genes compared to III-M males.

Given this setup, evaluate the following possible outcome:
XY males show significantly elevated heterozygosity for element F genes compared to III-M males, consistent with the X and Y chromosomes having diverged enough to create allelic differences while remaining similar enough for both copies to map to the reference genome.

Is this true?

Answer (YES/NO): NO